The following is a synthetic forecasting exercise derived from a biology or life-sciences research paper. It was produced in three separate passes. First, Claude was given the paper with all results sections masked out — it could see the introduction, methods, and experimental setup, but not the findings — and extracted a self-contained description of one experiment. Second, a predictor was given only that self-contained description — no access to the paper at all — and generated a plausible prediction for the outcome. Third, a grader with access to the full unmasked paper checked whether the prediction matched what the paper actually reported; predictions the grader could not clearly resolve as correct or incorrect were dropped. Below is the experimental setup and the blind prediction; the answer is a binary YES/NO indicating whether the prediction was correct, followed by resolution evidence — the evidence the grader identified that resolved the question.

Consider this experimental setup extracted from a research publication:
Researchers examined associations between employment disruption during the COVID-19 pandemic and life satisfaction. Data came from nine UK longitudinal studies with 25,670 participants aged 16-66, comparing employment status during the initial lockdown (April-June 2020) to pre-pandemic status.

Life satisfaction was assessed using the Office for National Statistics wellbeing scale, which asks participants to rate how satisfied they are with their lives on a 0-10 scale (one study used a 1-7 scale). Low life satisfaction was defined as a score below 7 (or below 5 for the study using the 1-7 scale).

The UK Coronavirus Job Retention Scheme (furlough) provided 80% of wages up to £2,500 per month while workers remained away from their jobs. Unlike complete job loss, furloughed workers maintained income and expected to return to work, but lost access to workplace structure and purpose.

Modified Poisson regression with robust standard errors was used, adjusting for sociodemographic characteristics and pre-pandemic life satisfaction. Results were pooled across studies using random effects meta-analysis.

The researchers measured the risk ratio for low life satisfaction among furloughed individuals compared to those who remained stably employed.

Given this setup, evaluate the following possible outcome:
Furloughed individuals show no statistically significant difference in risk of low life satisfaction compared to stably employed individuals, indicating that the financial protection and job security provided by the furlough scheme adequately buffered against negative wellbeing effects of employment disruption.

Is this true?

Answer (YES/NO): NO